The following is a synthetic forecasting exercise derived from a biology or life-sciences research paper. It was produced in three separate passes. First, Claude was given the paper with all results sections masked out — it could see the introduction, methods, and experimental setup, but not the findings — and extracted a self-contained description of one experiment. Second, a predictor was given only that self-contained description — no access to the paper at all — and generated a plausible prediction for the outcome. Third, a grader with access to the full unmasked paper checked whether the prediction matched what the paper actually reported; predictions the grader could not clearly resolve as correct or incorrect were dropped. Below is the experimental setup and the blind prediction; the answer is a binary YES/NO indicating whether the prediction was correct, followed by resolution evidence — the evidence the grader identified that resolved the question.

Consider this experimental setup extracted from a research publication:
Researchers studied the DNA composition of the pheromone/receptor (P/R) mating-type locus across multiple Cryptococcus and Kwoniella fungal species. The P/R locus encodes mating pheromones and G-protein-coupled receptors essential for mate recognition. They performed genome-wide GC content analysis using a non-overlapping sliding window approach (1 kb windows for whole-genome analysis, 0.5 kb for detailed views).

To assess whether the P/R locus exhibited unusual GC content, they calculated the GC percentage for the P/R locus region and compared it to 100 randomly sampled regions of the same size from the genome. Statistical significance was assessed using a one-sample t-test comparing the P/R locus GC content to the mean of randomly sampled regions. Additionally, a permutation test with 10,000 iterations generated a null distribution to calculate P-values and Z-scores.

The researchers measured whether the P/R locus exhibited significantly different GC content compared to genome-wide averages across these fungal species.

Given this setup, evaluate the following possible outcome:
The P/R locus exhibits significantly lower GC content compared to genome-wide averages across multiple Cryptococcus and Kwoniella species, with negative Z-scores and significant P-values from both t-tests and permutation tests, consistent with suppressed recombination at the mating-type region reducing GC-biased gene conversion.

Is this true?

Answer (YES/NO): NO